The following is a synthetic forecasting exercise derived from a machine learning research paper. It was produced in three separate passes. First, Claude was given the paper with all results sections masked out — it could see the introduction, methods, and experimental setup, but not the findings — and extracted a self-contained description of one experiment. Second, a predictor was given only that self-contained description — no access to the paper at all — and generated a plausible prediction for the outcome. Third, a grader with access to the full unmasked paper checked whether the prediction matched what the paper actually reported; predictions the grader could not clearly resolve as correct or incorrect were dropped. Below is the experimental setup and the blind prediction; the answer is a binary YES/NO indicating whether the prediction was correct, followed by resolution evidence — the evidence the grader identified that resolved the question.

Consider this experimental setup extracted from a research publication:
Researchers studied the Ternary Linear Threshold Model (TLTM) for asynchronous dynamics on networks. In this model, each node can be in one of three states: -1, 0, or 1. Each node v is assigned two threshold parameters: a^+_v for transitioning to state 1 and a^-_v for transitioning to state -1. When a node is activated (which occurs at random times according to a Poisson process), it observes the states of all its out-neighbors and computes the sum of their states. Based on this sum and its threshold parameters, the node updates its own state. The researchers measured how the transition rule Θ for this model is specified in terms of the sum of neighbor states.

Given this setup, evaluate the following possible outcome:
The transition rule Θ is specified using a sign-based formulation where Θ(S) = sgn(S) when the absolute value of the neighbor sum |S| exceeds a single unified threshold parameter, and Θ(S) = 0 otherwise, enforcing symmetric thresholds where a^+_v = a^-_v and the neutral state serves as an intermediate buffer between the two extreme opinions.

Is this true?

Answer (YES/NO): NO